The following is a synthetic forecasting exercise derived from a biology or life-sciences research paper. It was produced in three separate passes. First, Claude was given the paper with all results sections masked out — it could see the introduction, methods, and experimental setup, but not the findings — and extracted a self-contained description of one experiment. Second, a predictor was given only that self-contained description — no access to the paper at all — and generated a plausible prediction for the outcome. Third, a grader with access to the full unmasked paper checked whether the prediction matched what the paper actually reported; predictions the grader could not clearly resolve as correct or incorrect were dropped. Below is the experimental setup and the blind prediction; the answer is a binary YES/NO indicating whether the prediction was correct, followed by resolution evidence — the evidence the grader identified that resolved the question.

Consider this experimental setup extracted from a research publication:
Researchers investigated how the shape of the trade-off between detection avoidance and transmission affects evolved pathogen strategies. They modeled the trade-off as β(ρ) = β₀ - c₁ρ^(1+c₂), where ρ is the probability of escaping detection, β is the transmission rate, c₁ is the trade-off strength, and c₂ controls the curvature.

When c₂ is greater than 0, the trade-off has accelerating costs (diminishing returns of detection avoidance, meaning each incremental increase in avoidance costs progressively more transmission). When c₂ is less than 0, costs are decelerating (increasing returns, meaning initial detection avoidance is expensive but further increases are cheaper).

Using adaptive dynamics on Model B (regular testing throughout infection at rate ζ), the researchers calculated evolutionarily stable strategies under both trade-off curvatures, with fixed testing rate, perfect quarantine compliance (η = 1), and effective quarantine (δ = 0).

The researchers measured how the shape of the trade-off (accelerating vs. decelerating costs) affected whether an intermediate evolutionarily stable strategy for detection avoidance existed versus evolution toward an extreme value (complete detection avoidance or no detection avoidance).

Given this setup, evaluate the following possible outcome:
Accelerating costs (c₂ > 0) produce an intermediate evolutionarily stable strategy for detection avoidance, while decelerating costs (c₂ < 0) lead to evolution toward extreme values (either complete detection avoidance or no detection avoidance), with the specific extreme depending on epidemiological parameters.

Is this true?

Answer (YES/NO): NO